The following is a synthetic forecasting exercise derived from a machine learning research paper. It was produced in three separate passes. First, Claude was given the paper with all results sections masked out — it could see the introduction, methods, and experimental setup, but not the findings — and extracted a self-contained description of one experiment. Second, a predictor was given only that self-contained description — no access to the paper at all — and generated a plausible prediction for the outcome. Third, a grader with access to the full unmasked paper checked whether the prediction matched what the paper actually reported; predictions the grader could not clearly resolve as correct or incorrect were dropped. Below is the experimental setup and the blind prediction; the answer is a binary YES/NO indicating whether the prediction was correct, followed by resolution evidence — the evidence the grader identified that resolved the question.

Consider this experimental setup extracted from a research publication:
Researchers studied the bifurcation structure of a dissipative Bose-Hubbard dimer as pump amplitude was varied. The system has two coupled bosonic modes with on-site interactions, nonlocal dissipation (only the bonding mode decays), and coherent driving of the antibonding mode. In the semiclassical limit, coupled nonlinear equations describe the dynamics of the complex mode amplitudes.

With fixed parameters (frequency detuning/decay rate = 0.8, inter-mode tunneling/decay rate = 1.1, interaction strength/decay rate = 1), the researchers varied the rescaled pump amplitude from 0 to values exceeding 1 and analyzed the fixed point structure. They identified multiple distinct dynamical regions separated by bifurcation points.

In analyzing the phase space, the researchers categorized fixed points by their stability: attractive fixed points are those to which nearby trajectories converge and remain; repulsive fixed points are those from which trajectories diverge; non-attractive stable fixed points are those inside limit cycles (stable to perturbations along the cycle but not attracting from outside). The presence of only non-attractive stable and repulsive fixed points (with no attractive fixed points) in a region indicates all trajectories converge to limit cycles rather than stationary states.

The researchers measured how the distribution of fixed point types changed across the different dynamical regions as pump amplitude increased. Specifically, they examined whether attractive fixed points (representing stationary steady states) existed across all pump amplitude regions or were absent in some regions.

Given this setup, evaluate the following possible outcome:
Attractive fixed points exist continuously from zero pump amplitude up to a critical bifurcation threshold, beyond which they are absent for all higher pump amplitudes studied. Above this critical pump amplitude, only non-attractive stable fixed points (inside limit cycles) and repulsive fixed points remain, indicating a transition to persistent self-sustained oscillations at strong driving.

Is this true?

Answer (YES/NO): NO